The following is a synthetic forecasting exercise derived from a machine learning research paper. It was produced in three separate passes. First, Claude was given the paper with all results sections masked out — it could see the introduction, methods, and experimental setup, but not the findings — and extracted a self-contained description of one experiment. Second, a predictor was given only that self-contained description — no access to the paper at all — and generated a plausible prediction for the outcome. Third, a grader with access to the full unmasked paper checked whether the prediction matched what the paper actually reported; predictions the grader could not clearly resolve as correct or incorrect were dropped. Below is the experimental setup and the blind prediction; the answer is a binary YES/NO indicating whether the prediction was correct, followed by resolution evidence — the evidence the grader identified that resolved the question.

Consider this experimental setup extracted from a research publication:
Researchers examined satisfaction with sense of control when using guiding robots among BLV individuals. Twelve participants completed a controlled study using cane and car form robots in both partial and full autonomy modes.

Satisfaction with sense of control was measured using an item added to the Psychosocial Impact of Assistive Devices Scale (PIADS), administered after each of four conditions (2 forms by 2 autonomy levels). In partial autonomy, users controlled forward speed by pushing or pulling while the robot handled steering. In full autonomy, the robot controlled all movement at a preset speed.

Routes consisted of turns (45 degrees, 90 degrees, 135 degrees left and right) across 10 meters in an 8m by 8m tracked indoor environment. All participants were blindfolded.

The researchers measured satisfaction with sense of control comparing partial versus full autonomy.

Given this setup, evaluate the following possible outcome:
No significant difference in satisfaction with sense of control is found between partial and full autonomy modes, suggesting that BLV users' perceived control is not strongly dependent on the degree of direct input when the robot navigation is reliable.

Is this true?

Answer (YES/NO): NO